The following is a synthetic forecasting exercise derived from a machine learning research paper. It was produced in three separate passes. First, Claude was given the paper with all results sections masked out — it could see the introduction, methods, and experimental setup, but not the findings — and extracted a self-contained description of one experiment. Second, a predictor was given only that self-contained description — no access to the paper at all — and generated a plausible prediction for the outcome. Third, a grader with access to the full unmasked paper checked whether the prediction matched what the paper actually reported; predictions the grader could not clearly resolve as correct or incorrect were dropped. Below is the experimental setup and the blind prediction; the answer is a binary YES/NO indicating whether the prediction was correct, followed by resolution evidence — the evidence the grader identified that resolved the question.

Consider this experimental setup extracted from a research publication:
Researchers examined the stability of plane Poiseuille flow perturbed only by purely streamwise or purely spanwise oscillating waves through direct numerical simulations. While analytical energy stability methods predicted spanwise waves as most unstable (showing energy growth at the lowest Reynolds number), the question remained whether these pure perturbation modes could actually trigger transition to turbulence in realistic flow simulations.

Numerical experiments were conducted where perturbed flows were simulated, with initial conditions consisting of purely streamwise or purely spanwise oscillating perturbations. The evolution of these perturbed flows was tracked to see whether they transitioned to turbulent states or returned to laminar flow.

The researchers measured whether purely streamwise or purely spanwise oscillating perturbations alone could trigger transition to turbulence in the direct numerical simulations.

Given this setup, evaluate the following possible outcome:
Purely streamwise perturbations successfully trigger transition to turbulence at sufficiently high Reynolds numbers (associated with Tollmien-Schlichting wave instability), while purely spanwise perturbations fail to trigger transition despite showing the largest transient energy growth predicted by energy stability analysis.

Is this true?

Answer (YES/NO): NO